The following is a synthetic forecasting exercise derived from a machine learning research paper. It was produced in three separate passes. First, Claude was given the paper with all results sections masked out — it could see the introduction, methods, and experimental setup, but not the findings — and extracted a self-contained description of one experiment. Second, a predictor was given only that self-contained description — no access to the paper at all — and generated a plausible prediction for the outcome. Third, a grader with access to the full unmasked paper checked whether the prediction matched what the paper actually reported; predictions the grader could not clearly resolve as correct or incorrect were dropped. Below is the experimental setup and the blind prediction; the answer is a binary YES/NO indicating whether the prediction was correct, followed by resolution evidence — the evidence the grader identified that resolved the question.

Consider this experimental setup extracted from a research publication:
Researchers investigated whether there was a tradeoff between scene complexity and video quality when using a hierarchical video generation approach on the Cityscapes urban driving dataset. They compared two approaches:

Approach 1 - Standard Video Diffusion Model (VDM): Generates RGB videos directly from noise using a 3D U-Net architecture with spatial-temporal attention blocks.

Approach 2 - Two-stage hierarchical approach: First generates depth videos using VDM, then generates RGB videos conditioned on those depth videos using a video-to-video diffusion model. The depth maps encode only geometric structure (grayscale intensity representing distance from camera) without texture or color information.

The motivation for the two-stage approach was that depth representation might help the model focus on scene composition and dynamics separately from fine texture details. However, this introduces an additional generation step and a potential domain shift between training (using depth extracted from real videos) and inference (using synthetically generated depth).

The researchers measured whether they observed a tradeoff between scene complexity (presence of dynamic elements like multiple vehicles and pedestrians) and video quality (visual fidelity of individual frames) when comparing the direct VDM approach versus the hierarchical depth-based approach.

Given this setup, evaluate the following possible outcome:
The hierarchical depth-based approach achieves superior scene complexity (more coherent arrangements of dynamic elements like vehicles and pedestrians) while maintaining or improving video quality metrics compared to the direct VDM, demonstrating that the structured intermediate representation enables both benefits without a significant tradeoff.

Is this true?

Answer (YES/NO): NO